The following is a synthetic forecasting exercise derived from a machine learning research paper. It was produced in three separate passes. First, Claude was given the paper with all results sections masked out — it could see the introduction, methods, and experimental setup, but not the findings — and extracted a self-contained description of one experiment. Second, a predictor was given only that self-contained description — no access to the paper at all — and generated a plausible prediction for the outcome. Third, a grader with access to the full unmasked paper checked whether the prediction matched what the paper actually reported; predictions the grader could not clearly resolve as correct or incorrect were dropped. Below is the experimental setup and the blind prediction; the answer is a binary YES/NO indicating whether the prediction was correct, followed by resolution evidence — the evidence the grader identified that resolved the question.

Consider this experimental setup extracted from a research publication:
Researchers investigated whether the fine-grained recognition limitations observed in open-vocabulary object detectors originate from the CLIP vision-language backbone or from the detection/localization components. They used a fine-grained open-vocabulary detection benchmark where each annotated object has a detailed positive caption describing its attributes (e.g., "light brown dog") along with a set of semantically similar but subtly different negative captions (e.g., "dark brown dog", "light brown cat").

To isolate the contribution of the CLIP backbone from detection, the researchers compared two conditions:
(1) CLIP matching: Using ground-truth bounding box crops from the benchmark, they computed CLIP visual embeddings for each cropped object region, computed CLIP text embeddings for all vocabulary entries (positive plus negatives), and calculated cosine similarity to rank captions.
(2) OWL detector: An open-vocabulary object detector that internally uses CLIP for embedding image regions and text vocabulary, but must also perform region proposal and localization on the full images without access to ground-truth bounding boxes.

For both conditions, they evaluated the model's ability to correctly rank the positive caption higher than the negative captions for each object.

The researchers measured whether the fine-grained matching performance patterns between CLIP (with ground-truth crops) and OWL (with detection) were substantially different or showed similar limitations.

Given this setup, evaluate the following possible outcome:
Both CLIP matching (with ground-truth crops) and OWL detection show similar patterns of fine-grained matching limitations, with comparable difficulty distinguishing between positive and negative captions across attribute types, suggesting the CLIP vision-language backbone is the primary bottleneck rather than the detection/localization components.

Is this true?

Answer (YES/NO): YES